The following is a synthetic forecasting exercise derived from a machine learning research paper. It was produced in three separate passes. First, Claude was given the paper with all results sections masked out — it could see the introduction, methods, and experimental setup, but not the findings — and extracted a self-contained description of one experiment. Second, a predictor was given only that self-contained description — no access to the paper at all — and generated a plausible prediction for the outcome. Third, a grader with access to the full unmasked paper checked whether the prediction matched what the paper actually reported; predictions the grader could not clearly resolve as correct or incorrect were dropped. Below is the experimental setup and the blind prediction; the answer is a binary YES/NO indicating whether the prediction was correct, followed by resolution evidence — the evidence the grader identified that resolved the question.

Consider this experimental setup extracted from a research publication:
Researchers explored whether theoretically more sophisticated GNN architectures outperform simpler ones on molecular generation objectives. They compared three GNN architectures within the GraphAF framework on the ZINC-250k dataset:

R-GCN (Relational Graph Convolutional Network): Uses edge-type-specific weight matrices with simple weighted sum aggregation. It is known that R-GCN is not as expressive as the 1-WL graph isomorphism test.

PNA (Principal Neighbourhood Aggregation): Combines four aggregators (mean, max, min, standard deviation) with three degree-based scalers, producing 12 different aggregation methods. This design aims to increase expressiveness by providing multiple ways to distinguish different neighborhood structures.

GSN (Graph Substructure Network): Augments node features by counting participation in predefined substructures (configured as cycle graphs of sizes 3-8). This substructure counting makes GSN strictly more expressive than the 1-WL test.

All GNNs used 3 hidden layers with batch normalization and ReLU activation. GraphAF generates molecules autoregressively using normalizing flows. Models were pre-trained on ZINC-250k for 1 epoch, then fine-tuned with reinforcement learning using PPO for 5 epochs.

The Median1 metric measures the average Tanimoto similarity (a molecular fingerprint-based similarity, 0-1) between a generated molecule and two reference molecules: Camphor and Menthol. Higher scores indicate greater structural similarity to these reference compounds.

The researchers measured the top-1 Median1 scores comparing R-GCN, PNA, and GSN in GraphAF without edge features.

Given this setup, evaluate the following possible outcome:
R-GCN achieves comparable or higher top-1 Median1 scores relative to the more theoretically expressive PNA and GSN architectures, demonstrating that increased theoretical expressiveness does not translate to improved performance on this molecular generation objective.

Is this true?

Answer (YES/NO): NO